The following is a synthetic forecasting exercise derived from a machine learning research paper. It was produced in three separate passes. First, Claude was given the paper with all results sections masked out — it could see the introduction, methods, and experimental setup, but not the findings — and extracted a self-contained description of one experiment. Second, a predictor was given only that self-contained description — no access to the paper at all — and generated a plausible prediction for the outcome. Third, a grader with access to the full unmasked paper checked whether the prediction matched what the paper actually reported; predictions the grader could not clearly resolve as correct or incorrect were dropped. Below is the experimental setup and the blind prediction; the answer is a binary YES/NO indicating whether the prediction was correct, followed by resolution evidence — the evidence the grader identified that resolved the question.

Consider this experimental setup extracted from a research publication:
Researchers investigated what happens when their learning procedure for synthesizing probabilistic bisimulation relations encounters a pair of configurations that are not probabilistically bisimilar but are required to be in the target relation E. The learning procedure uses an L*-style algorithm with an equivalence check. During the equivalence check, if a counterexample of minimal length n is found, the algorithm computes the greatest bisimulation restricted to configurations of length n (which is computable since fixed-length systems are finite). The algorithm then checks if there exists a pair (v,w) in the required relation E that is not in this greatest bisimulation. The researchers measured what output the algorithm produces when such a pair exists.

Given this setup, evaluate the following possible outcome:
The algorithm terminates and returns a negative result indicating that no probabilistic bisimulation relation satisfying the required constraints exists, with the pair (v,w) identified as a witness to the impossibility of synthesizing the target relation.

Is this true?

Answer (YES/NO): YES